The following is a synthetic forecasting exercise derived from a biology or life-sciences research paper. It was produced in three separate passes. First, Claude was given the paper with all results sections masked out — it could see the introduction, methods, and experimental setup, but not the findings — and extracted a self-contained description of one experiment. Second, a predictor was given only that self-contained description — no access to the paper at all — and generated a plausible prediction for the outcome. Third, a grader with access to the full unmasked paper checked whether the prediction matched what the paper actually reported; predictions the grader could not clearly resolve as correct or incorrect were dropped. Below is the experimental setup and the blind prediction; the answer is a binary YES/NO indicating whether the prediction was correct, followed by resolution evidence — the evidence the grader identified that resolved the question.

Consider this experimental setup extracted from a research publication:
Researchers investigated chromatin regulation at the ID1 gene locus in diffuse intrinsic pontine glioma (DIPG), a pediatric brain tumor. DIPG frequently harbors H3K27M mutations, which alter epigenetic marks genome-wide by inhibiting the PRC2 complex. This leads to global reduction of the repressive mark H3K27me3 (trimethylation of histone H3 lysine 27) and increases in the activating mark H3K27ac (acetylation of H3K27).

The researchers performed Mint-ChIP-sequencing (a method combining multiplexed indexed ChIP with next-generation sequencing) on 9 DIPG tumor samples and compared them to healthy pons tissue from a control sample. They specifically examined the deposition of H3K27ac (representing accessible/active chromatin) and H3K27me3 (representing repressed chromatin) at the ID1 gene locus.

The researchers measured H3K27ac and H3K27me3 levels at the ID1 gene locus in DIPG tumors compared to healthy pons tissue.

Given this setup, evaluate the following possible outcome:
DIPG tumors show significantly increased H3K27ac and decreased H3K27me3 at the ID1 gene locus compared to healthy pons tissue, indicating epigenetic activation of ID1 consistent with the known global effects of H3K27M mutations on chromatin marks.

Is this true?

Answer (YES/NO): NO